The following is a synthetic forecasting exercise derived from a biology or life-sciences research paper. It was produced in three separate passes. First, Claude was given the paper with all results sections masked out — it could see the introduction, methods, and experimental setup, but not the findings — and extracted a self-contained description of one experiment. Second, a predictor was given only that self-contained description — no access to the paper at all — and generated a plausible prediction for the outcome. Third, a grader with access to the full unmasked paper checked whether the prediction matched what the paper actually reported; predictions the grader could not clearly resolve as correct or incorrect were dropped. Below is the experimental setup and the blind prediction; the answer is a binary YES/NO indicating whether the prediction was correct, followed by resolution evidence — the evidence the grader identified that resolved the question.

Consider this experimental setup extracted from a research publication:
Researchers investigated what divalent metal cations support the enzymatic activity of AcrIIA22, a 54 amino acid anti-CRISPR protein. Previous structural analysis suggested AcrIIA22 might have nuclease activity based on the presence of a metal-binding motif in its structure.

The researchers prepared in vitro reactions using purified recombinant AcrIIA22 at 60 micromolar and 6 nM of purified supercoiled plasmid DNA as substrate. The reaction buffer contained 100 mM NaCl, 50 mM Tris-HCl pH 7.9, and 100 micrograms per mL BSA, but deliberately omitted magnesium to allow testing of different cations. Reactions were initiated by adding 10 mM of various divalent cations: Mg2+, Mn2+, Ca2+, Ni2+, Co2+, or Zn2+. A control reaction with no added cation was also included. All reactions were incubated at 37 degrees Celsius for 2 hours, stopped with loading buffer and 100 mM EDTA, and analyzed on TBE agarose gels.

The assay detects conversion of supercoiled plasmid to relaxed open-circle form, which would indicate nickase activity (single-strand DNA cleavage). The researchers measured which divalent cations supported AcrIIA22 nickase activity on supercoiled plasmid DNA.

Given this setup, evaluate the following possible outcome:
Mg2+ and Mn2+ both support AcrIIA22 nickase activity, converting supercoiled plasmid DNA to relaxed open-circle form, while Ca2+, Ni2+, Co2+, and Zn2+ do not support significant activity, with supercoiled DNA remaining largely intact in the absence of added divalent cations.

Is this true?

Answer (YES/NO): NO